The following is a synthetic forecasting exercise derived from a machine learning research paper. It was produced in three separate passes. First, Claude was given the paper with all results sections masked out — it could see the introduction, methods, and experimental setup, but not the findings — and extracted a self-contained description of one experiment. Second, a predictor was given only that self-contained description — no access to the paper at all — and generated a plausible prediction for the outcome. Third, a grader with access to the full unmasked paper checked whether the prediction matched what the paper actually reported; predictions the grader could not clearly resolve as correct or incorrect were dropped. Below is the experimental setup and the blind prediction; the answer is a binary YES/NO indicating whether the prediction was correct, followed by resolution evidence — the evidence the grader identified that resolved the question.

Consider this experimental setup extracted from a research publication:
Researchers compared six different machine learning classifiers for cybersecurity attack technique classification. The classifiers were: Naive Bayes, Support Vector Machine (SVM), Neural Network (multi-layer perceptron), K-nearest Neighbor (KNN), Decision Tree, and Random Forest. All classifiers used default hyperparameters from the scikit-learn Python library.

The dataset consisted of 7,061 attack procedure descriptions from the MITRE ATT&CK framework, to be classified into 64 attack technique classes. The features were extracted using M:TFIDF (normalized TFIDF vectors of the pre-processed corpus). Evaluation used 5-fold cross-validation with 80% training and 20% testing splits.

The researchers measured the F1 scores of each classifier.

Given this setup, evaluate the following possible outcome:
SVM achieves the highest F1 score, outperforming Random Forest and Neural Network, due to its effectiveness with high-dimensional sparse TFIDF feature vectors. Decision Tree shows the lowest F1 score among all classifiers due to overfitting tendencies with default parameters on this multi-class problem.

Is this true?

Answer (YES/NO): NO